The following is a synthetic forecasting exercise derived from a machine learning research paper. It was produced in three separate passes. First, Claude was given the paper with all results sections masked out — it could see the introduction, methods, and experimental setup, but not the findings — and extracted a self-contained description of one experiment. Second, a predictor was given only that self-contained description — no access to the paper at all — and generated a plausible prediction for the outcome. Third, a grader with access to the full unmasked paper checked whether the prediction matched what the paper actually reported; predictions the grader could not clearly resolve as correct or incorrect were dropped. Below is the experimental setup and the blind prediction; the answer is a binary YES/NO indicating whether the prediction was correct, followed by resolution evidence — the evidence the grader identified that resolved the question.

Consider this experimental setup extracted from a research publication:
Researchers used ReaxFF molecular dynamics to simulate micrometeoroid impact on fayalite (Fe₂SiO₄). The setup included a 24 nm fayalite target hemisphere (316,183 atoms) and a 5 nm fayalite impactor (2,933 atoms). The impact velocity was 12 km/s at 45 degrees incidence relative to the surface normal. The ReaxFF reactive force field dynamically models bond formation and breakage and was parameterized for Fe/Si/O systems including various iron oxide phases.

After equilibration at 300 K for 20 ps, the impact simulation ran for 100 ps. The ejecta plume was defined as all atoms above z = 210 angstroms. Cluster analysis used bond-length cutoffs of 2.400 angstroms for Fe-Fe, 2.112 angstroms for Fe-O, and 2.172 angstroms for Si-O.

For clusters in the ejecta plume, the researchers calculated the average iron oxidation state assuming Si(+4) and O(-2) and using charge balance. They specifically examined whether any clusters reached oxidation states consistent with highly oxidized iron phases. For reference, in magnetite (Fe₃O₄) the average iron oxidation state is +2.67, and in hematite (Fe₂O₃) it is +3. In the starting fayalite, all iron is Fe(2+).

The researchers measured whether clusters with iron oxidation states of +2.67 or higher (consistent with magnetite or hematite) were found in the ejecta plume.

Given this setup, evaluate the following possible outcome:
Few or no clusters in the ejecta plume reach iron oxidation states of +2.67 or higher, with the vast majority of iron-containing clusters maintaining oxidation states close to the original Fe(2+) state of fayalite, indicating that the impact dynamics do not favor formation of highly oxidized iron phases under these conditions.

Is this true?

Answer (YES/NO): NO